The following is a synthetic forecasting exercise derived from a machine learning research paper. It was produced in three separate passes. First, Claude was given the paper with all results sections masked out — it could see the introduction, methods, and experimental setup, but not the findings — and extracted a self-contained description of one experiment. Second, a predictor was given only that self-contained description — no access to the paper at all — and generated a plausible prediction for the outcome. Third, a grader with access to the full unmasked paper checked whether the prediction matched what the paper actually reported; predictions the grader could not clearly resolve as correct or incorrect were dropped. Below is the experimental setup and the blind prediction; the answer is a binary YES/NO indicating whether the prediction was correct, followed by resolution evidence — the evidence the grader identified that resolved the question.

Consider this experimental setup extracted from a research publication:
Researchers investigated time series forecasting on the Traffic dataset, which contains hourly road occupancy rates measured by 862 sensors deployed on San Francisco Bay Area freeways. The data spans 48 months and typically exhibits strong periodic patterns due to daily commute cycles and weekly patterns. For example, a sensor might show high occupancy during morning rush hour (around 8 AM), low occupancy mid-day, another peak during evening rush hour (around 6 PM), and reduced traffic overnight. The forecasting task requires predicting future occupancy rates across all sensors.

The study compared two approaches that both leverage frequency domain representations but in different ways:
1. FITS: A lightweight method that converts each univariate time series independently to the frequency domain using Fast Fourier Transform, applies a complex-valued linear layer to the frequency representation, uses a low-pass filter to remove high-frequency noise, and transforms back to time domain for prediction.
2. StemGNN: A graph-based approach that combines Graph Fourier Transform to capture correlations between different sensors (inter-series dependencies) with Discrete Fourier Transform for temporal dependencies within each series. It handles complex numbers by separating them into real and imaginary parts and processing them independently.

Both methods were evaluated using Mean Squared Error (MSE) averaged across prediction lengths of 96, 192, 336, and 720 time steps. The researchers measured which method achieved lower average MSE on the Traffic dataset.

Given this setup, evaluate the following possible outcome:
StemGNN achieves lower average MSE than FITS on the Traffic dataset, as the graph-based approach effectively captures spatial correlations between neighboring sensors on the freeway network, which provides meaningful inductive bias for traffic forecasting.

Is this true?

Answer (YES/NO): YES